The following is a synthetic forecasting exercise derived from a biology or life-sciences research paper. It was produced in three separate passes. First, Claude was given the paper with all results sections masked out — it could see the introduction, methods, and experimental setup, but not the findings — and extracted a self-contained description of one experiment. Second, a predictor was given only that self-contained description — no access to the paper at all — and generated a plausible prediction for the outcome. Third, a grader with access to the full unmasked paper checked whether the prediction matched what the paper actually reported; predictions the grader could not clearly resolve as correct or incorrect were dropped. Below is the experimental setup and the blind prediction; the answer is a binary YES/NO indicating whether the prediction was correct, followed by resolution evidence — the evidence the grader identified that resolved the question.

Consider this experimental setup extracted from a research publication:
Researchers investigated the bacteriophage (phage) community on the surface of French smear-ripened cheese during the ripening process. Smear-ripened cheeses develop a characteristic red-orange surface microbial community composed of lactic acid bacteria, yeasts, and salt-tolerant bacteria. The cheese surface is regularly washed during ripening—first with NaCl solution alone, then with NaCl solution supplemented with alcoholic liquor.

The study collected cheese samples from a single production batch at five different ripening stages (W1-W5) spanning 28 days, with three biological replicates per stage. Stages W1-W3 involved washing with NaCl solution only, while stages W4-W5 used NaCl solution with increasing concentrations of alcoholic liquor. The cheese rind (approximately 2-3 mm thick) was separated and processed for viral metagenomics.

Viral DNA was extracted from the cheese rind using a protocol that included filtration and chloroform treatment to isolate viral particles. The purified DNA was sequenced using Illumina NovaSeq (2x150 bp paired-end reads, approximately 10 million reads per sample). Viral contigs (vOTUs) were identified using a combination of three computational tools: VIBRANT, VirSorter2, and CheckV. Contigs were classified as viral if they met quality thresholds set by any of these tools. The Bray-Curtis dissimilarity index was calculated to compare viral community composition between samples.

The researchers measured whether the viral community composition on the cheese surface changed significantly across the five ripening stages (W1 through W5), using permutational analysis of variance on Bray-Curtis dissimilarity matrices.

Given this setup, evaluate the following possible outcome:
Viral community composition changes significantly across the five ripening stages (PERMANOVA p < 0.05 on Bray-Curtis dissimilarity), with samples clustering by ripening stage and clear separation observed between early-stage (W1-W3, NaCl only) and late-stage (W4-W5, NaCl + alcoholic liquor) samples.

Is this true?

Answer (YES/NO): NO